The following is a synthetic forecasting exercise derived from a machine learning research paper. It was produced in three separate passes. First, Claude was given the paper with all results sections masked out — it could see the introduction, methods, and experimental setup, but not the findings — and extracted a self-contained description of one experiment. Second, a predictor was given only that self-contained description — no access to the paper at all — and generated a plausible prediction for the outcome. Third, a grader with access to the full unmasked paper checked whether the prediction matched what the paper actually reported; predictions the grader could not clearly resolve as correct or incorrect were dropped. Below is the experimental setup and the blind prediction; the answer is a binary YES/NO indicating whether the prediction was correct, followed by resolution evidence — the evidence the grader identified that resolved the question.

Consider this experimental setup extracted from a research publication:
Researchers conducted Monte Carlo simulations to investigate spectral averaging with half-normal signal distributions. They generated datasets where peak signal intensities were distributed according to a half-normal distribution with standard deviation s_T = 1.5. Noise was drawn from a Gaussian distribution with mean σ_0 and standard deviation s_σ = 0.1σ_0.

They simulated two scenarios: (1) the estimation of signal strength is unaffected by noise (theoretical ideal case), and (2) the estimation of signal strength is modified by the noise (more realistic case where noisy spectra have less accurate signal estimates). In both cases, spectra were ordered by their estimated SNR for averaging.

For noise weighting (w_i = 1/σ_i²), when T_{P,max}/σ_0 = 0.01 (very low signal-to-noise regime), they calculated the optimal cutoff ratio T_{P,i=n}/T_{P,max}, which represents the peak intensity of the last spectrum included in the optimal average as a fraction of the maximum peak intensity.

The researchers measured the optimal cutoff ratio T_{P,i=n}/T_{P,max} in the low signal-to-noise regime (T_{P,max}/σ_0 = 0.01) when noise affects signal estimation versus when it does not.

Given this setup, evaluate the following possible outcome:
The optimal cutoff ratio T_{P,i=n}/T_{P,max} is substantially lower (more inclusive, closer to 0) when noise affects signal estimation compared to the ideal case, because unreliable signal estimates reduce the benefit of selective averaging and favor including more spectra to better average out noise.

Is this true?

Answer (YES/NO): NO